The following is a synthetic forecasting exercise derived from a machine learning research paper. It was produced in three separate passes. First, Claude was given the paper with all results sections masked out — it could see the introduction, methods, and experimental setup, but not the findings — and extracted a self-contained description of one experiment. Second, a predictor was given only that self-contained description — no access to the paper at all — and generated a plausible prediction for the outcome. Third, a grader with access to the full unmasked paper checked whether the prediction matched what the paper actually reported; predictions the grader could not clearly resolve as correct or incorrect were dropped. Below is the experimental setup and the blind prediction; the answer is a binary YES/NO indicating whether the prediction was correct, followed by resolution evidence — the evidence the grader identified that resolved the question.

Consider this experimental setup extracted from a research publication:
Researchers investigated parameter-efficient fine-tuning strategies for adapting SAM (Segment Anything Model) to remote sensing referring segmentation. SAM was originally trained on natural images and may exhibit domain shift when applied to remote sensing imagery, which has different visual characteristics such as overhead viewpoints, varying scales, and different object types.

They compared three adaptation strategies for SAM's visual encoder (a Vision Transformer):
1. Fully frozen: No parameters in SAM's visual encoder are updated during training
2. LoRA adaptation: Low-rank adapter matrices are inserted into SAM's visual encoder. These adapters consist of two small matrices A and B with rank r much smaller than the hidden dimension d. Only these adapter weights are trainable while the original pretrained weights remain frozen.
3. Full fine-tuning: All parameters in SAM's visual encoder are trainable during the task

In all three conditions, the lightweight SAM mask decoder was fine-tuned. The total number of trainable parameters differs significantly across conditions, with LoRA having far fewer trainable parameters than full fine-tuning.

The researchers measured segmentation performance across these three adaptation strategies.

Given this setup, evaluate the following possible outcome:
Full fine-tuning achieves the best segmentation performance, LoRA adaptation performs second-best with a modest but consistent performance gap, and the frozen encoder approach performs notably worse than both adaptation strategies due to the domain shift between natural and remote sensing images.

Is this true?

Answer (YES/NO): NO